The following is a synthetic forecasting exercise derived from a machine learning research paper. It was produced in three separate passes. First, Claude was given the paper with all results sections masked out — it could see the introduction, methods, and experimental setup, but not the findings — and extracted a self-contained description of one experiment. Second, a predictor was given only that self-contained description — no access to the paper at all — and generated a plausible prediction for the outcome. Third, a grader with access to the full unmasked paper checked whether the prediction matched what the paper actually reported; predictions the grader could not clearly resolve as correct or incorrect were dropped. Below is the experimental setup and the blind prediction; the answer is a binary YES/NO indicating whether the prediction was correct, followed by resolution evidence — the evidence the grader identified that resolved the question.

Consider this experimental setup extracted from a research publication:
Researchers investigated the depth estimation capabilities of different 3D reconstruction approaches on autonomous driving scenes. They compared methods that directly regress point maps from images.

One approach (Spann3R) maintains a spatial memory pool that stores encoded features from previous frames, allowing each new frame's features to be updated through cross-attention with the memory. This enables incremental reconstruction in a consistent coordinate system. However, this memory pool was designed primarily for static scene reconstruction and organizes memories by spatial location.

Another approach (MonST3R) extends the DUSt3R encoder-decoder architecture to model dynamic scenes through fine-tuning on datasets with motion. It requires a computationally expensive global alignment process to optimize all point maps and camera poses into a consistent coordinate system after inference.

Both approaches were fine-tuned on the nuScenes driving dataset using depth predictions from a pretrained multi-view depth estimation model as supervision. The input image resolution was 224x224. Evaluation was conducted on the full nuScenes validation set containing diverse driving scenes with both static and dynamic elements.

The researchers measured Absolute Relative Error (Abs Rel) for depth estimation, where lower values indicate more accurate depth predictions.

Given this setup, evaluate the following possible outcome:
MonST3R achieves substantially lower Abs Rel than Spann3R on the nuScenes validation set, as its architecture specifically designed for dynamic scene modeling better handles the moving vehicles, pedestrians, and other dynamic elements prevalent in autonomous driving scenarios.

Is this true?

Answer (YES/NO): NO